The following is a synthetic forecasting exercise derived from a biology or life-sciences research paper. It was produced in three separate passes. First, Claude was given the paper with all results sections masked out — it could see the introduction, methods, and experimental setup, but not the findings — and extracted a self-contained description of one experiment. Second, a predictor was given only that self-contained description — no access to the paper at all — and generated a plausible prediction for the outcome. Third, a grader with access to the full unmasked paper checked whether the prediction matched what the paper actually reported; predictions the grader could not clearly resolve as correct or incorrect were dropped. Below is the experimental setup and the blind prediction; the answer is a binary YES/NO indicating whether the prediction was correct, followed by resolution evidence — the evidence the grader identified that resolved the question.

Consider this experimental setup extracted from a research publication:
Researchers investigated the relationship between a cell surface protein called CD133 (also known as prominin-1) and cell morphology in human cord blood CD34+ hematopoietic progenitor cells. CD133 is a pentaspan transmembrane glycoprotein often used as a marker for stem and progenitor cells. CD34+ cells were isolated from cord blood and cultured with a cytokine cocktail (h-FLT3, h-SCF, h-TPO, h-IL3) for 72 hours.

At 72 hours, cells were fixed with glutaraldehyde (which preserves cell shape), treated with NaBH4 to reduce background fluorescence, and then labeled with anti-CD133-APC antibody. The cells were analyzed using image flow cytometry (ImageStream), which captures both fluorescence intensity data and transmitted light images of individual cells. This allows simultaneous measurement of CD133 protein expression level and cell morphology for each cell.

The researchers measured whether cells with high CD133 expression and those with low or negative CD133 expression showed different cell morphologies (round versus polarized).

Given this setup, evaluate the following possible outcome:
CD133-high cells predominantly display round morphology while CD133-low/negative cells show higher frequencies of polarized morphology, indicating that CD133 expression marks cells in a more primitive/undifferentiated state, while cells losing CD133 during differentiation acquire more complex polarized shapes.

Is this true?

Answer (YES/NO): NO